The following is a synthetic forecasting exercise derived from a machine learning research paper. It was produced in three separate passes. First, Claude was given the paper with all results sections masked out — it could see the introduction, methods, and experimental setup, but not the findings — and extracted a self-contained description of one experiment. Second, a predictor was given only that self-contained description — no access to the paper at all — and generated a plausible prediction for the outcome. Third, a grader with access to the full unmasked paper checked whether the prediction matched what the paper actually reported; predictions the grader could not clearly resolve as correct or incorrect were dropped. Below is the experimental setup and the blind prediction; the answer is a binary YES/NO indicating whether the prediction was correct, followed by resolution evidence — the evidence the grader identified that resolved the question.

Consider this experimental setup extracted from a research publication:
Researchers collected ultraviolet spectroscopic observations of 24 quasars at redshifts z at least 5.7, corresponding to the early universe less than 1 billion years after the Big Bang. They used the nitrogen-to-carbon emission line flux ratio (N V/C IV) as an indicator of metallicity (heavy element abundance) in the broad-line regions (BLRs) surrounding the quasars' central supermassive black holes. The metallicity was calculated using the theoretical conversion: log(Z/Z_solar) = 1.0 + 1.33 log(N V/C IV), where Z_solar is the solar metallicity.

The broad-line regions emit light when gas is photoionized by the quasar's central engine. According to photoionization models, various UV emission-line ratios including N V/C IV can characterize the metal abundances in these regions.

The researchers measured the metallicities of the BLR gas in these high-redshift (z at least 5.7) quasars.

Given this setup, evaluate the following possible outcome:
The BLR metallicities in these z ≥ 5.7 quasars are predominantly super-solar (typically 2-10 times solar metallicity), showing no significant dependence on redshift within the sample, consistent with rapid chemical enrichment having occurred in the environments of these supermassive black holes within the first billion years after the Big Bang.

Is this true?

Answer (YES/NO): YES